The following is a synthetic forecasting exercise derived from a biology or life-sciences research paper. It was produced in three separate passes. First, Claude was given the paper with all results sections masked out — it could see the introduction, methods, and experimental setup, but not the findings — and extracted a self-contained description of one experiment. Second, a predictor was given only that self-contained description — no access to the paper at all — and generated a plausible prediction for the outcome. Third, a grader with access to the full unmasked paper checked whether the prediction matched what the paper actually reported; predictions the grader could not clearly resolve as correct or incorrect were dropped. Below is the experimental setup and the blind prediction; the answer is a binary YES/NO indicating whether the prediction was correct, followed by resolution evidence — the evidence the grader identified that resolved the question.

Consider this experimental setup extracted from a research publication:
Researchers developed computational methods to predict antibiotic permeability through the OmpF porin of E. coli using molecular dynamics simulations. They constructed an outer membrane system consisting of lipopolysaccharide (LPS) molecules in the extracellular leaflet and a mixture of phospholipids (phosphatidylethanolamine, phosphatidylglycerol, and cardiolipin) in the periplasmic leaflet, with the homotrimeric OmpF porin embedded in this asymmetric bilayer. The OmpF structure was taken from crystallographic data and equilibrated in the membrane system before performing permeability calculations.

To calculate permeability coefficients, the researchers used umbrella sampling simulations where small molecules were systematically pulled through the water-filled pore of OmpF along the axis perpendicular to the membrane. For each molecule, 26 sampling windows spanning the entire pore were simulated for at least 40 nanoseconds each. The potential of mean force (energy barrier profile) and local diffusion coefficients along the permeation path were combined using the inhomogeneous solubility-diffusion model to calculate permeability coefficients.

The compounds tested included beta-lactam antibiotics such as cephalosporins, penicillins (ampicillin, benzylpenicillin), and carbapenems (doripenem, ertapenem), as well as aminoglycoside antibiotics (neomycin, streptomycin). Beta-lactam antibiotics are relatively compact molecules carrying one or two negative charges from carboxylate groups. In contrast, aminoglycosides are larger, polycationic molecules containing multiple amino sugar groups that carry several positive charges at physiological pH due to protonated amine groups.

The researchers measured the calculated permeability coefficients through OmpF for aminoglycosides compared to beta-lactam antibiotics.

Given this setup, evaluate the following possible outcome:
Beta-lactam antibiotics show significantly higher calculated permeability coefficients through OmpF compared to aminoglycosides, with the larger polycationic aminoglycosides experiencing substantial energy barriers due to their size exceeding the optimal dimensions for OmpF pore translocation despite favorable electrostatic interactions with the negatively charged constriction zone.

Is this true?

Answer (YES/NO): YES